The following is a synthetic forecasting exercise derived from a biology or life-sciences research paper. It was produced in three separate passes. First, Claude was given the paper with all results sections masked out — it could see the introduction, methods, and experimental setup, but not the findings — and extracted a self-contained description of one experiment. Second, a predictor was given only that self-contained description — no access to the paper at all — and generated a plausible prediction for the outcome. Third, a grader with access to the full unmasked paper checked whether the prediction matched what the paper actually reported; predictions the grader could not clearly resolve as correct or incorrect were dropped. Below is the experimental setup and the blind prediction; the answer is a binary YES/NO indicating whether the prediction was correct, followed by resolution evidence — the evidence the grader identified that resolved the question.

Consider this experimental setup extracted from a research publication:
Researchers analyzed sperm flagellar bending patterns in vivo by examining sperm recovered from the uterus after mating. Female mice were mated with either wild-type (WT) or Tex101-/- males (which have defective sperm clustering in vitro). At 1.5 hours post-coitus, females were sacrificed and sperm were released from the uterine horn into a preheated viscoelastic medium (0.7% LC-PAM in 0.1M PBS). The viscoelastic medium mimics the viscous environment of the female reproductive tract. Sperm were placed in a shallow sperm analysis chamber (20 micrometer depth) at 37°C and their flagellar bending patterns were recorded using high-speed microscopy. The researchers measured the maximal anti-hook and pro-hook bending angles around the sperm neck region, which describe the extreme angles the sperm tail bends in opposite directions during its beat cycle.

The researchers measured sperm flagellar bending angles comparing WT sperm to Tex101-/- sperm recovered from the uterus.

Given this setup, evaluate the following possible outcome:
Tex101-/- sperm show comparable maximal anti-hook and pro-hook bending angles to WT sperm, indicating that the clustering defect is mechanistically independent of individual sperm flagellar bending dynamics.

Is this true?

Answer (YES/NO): NO